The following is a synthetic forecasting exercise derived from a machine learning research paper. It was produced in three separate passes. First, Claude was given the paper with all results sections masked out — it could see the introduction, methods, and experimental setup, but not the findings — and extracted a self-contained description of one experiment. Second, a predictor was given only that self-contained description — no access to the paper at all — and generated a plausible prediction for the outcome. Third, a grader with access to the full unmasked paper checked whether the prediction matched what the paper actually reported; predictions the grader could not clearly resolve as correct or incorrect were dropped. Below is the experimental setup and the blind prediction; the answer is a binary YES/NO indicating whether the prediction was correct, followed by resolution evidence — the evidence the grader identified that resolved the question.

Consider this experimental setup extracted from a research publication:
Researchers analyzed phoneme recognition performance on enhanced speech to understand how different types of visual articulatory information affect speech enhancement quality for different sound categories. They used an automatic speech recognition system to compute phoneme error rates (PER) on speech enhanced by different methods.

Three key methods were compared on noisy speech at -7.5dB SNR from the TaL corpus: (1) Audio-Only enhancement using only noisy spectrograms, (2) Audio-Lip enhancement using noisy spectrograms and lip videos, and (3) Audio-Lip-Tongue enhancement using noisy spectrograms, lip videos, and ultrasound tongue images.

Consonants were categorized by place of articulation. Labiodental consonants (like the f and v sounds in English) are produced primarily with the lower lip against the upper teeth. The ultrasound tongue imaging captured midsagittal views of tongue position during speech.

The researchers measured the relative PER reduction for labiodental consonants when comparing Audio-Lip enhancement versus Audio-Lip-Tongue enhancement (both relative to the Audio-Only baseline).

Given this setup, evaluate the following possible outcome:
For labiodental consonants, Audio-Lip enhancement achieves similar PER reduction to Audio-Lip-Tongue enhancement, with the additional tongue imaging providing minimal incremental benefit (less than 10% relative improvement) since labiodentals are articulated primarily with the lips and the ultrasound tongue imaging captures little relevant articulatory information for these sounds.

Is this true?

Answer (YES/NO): NO